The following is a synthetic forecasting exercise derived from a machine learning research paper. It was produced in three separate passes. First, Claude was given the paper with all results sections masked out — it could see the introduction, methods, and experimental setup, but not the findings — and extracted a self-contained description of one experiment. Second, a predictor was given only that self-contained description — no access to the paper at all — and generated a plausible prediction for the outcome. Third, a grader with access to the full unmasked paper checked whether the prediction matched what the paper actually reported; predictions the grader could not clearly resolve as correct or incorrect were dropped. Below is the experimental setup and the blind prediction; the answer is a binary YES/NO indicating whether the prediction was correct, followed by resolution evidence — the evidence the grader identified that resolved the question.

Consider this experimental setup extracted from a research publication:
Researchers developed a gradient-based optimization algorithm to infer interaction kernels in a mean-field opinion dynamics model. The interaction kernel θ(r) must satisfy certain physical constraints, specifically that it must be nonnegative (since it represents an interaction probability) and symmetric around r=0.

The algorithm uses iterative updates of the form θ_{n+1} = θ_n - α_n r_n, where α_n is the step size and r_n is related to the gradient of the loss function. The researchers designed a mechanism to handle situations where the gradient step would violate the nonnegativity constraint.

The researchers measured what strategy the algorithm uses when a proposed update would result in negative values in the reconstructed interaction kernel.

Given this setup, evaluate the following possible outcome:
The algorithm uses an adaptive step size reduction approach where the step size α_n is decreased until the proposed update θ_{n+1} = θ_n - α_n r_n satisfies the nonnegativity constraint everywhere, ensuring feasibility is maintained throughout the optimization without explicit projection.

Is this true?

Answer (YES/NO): NO